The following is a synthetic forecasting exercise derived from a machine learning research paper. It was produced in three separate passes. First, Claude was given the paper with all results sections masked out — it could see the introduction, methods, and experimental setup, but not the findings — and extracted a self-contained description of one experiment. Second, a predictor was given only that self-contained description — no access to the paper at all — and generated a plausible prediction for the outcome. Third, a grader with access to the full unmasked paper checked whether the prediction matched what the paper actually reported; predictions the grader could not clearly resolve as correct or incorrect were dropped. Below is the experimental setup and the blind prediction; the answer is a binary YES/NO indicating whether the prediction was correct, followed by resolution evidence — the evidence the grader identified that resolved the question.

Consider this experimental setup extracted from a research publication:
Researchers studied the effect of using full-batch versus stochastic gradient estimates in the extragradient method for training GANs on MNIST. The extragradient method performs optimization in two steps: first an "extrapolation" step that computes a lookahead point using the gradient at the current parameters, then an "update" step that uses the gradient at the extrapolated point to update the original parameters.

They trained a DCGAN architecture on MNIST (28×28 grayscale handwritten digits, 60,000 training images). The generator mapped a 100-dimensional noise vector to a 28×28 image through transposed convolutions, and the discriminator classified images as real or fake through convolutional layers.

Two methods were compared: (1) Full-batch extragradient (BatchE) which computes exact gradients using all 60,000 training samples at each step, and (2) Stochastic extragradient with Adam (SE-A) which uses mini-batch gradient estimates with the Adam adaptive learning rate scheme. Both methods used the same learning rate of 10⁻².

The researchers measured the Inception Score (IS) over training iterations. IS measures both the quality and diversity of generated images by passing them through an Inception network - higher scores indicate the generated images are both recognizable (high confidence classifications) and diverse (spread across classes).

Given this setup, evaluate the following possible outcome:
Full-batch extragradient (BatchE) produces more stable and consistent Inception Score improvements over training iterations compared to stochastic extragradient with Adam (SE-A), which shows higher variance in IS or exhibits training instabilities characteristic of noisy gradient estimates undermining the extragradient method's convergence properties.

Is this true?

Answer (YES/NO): NO